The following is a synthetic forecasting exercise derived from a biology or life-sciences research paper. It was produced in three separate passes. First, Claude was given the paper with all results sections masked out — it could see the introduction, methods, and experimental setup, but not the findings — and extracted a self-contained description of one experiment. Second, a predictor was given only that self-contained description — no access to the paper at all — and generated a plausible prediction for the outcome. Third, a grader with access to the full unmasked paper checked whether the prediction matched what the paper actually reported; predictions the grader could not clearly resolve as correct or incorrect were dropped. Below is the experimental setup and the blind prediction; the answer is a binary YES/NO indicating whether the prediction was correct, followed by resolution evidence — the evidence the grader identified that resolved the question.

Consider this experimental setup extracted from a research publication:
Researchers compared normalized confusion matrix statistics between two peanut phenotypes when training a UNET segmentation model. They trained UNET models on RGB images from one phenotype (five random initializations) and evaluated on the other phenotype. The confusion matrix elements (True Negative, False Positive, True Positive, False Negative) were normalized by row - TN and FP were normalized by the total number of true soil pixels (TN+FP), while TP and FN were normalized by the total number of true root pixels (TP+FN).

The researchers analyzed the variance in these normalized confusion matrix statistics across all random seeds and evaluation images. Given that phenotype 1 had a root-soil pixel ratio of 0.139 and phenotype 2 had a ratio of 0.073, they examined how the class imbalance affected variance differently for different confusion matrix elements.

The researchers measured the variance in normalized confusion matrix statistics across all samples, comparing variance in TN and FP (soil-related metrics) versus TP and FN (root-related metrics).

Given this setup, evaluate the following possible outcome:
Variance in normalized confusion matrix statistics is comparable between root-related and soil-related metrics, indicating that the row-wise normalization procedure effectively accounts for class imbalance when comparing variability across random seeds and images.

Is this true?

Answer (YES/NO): NO